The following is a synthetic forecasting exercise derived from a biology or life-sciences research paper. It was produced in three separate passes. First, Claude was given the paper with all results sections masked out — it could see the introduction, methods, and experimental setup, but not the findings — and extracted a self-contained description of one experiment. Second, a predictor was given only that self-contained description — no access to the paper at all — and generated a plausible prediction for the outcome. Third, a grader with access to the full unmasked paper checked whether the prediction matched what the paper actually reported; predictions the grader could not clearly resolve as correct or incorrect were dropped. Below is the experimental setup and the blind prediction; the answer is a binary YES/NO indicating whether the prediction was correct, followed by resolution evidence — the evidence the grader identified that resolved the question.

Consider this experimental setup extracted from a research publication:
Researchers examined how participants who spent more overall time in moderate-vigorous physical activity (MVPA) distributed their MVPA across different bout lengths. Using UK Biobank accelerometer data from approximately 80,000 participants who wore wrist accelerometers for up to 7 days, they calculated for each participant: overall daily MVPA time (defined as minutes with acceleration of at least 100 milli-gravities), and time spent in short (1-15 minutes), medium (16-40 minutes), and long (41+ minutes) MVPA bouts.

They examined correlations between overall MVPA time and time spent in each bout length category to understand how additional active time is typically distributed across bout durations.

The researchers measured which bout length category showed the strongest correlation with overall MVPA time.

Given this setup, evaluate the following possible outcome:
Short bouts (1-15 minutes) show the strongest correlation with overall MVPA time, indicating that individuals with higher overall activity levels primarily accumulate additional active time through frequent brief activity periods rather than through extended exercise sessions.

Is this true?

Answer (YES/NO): YES